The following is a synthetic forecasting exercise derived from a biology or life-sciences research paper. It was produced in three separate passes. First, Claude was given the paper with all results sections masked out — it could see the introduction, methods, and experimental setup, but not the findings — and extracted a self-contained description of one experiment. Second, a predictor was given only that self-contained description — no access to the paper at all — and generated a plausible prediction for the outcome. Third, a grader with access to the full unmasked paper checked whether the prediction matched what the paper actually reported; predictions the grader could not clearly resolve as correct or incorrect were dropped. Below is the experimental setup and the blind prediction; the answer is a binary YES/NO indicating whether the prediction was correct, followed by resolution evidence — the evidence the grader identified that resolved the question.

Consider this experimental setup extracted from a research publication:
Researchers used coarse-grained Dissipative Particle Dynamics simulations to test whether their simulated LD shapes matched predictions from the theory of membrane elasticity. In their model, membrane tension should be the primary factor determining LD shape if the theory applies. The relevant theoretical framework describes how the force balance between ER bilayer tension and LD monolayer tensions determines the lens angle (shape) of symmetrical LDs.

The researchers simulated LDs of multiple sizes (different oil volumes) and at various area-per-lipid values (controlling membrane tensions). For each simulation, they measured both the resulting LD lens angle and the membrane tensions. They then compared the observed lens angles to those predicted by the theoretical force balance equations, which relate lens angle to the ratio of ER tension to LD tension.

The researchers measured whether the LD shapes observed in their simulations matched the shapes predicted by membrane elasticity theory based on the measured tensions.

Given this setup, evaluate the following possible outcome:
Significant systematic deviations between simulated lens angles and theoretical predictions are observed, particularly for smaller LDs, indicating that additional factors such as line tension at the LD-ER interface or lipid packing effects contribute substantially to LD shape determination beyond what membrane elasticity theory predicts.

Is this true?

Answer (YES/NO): NO